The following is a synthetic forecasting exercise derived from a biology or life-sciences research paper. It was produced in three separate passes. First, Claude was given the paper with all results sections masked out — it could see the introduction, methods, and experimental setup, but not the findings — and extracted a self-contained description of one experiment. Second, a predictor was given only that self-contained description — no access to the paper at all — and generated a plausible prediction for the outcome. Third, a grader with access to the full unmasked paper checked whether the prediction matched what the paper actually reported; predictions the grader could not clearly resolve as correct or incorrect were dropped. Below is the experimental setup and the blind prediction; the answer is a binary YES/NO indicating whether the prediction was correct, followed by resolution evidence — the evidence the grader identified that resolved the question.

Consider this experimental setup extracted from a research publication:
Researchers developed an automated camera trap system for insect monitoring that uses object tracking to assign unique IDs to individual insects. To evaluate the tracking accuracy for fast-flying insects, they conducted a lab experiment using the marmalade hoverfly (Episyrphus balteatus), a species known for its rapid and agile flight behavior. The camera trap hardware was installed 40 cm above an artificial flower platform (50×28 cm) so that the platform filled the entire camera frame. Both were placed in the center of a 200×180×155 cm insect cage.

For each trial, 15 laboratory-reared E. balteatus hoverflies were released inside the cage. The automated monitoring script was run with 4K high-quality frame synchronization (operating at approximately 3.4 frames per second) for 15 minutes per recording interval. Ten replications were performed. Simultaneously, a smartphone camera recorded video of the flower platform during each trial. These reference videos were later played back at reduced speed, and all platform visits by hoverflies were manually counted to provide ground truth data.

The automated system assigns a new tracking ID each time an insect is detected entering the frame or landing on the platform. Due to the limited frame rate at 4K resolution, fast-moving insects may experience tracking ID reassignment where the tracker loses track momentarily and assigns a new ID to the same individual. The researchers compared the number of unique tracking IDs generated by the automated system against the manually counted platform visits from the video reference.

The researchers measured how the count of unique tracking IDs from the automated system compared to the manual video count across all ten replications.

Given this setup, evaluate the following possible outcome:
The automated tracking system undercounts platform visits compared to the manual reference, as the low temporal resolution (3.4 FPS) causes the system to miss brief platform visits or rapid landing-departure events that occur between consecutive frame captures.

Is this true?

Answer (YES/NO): NO